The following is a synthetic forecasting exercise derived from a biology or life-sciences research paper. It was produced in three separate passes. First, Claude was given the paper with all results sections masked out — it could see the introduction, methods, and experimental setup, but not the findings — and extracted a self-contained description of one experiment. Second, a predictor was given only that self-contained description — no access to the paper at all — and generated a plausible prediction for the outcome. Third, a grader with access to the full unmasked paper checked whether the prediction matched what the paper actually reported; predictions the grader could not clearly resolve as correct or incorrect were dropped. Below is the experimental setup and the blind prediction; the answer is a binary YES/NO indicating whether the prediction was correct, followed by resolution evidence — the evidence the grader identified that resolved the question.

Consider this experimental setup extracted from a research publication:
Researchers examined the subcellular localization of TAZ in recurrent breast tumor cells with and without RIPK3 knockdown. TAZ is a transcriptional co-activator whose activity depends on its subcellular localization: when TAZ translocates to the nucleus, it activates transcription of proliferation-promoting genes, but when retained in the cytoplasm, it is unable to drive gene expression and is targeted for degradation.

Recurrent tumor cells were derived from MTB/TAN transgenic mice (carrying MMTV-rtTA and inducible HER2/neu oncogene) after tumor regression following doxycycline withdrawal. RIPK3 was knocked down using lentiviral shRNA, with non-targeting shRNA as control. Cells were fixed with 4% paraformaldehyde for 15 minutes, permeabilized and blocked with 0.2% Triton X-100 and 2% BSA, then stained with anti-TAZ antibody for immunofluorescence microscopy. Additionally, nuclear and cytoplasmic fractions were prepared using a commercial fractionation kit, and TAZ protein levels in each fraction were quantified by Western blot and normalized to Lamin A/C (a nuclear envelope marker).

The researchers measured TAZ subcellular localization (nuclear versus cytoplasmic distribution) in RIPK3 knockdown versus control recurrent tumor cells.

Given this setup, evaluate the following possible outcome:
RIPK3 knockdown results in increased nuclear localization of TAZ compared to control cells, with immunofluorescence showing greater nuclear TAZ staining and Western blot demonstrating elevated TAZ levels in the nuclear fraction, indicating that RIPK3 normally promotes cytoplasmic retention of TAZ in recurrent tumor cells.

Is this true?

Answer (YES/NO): NO